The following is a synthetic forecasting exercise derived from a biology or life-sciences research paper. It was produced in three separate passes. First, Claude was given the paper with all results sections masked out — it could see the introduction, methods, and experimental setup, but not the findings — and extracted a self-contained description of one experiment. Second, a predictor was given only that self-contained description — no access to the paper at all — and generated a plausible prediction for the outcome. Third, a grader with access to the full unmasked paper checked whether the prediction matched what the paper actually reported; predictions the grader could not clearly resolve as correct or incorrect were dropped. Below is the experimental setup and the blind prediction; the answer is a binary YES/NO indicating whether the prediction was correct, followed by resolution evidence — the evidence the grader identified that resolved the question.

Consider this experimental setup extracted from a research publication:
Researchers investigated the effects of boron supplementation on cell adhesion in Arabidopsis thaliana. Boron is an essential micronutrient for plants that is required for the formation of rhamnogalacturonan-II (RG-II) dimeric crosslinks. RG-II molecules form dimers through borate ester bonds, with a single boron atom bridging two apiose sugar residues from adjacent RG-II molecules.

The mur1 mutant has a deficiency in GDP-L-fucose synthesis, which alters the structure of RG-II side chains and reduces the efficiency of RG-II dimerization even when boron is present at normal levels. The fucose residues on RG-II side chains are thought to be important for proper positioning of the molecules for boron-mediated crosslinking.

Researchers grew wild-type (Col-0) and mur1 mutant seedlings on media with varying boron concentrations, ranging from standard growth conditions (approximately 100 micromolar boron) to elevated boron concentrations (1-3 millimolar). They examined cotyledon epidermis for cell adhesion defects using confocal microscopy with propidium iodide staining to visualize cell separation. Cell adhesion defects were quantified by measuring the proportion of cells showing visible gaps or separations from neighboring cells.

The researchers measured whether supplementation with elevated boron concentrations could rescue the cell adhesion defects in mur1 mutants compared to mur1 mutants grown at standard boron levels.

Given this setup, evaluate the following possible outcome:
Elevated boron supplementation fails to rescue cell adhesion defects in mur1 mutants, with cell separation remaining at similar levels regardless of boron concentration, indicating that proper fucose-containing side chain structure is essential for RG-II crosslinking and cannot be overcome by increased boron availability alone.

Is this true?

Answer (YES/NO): NO